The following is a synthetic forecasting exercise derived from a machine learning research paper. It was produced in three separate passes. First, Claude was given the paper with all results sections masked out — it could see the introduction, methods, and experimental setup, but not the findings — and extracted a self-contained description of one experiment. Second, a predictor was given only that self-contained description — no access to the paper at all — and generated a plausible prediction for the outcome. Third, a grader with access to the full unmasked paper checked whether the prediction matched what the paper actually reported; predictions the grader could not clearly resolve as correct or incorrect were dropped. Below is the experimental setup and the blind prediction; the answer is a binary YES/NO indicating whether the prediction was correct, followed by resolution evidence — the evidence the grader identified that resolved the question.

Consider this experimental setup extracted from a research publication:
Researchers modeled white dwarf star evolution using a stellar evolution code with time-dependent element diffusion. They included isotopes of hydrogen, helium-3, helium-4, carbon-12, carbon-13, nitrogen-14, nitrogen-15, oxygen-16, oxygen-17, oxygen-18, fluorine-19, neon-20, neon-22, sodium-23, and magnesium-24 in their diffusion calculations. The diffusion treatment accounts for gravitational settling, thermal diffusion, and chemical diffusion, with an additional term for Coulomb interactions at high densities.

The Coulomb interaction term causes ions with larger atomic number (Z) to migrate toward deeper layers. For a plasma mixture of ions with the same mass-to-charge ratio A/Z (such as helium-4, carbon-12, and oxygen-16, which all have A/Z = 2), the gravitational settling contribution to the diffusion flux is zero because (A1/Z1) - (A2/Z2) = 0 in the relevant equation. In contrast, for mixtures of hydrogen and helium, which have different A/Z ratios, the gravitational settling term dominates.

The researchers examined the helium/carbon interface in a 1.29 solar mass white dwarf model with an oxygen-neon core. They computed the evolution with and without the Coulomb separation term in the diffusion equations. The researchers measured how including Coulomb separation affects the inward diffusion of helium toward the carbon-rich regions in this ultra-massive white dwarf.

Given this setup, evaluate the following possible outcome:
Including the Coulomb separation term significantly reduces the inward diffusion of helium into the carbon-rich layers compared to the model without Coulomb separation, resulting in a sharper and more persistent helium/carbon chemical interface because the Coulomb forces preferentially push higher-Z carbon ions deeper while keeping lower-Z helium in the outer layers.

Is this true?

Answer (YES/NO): YES